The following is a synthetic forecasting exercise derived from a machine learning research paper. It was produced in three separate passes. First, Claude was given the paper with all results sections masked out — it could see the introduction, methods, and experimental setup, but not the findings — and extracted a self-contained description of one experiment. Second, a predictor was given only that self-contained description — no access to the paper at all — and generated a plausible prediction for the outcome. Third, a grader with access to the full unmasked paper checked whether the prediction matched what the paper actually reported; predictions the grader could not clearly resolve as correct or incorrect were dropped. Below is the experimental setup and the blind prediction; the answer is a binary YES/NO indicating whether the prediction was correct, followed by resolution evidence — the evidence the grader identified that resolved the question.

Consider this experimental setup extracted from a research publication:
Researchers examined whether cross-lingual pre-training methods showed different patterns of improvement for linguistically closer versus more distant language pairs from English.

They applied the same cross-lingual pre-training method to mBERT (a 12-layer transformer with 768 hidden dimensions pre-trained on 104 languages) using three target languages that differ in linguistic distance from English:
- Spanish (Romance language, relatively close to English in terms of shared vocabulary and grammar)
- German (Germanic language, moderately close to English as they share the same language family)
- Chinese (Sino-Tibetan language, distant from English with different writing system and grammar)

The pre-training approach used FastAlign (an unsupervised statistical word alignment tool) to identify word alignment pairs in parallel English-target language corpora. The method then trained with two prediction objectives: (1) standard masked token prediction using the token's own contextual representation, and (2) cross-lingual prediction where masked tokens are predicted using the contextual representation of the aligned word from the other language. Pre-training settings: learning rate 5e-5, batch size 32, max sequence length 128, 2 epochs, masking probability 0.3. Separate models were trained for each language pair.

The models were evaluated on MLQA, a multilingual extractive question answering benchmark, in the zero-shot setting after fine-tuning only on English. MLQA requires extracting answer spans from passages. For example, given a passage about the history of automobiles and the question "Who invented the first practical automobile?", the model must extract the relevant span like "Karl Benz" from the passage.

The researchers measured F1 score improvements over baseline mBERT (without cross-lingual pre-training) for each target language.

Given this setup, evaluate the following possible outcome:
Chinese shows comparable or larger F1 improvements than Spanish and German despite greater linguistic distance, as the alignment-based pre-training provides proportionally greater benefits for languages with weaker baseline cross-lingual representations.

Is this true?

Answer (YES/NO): YES